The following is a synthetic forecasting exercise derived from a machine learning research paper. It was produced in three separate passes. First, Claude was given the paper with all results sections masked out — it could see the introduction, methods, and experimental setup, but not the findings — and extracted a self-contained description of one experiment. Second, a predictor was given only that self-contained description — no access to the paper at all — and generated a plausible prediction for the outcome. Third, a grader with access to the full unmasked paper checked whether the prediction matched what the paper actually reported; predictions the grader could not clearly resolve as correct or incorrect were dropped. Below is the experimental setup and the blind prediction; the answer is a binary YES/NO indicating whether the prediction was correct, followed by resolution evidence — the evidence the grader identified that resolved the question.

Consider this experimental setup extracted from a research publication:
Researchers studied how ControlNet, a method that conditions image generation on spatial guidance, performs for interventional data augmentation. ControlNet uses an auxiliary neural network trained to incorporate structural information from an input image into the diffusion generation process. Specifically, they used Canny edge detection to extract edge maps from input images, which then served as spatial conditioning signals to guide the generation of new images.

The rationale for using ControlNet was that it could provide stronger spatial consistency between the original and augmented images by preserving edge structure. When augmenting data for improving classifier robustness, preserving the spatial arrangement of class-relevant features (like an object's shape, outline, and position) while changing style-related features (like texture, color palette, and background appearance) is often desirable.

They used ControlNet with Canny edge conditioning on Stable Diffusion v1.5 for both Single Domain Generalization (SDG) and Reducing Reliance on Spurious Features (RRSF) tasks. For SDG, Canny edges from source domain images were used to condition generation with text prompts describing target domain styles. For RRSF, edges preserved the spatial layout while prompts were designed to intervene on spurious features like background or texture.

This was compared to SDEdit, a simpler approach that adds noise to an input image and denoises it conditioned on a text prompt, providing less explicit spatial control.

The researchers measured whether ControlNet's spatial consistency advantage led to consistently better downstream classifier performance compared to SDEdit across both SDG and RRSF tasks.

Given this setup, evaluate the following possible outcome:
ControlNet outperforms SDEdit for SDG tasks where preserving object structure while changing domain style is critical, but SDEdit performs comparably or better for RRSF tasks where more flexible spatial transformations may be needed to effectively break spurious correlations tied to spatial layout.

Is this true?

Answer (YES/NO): NO